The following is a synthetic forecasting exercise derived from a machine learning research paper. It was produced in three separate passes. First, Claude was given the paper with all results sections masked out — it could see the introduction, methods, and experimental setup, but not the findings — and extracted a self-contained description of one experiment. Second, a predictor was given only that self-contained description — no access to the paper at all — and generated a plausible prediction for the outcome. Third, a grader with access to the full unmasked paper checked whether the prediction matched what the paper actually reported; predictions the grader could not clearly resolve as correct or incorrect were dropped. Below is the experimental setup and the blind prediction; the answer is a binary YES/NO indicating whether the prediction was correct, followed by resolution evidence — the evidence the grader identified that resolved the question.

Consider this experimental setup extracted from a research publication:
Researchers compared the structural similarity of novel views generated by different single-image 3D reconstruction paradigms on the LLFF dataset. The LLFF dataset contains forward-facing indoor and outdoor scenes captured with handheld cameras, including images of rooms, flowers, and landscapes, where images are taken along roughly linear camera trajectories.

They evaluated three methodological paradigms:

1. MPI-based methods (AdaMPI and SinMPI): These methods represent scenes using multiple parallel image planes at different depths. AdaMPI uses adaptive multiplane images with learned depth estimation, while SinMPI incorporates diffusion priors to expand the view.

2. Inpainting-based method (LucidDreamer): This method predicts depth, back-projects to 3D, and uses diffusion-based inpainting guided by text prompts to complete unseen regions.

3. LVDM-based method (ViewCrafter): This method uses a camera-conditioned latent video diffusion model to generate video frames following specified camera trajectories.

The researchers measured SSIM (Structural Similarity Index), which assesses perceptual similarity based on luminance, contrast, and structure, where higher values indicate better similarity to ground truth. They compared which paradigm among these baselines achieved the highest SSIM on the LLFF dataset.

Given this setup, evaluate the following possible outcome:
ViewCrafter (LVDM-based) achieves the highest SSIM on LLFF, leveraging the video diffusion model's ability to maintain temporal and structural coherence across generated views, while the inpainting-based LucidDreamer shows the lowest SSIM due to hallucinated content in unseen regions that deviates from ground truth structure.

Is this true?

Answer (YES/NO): NO